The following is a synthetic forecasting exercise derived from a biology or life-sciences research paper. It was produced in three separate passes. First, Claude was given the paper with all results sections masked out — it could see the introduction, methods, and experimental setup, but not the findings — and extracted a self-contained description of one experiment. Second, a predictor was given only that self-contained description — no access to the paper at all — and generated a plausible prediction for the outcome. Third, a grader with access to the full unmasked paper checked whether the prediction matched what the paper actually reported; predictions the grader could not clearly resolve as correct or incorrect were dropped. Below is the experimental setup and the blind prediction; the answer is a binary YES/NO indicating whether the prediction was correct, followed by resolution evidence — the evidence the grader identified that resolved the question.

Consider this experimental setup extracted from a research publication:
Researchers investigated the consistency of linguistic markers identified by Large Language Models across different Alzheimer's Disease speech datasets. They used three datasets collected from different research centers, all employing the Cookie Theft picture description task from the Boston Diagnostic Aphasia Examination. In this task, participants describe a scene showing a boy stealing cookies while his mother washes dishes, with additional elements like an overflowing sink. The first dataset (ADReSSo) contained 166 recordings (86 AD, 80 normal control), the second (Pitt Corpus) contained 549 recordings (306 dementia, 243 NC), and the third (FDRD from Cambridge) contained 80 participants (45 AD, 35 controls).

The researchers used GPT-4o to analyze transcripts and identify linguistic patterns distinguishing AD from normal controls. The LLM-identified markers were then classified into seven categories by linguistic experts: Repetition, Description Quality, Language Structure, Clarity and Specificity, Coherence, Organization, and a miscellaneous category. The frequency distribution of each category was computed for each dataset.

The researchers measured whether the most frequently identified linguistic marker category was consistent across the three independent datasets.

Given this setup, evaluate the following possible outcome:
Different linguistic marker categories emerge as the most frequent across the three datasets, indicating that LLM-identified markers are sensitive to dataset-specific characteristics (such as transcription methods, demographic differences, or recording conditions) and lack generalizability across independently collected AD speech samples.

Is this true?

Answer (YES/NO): NO